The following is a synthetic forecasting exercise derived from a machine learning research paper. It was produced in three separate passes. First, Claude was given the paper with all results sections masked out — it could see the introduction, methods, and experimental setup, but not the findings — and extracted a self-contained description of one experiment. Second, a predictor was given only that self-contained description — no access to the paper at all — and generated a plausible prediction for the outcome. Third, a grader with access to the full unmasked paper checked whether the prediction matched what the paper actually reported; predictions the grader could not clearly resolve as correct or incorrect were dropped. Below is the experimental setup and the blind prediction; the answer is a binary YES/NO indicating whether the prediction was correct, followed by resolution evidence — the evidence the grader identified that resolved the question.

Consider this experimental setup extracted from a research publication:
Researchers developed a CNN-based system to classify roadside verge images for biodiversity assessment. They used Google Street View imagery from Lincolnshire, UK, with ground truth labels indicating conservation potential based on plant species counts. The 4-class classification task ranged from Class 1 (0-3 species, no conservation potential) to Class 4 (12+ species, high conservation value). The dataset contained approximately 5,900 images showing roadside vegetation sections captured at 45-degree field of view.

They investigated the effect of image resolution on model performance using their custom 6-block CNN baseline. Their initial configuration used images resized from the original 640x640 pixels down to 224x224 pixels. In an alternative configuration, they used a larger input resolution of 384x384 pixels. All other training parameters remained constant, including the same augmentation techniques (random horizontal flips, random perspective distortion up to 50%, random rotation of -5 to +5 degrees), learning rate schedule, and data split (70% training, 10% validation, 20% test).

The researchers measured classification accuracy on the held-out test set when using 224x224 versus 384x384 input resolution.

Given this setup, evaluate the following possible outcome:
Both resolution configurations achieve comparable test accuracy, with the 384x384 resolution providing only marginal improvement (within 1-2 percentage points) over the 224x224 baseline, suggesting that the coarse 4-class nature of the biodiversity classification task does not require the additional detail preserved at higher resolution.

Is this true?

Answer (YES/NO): YES